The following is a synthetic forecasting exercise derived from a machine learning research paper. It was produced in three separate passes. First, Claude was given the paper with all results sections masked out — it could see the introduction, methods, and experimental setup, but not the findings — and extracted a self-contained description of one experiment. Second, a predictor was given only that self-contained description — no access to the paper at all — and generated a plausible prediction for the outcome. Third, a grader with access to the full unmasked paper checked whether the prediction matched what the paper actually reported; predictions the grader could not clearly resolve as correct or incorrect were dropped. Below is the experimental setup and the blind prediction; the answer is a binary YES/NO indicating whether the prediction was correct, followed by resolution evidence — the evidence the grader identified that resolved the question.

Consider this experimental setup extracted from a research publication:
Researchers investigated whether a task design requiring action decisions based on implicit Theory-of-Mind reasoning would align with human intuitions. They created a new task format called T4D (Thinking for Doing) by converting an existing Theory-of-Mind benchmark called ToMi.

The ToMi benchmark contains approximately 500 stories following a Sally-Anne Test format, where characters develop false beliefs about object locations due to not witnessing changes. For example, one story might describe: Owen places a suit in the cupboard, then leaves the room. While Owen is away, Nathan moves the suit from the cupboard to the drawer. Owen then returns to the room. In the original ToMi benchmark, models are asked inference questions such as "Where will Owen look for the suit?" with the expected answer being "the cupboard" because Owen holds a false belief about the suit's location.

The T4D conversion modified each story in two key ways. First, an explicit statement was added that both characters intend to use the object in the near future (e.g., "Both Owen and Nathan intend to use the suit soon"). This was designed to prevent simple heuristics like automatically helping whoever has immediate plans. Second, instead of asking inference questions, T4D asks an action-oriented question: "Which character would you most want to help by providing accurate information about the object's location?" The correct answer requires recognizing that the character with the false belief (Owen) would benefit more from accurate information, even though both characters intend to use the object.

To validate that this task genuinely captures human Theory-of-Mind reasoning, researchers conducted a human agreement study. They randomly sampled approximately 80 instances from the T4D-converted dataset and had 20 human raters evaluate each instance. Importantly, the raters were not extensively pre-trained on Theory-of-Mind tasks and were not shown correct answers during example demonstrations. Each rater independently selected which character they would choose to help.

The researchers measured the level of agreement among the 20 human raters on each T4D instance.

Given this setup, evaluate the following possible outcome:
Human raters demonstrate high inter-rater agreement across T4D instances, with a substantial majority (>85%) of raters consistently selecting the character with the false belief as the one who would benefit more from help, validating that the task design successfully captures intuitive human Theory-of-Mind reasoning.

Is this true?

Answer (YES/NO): YES